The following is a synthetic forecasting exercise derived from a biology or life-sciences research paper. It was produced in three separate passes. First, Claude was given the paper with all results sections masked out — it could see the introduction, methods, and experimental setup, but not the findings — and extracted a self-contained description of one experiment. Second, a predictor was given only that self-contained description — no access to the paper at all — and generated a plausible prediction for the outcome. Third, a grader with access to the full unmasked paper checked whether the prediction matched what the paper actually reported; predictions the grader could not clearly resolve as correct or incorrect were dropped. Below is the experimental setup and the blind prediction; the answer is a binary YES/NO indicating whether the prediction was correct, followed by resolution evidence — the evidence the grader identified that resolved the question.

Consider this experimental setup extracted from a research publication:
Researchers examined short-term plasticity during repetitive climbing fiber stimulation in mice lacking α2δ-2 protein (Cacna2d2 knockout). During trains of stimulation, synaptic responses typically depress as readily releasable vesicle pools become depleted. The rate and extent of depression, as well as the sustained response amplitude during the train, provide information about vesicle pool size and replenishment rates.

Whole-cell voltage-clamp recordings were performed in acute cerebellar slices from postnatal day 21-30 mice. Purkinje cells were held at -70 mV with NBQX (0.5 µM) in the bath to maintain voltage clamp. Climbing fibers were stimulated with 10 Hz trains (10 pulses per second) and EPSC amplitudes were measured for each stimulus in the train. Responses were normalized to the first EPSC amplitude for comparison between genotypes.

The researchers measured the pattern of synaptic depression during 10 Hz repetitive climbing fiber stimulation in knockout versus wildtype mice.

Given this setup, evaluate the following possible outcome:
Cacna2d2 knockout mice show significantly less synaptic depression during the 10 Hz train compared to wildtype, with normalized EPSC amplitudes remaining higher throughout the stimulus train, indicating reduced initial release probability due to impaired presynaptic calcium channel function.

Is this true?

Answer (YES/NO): YES